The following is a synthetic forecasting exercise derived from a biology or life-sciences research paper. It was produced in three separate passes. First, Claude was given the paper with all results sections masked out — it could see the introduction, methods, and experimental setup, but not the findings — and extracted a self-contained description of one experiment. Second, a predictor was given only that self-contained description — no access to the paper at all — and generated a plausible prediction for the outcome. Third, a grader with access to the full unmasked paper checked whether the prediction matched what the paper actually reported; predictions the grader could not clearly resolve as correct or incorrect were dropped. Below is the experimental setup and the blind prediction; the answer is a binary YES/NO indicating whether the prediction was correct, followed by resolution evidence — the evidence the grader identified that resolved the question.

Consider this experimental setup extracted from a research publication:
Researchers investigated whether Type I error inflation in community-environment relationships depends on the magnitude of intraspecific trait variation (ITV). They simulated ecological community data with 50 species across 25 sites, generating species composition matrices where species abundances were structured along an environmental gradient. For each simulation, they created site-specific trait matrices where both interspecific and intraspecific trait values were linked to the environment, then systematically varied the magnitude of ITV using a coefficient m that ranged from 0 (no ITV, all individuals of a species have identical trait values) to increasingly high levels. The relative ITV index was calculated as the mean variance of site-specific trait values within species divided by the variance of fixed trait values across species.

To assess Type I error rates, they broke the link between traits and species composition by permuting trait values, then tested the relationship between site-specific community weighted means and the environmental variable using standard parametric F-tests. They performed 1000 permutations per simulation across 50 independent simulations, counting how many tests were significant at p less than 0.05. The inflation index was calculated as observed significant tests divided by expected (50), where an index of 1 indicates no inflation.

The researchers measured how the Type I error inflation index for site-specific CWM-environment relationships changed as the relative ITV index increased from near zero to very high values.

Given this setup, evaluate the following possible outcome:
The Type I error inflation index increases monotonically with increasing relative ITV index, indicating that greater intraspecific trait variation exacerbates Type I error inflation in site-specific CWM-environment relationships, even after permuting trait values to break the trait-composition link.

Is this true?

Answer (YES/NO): NO